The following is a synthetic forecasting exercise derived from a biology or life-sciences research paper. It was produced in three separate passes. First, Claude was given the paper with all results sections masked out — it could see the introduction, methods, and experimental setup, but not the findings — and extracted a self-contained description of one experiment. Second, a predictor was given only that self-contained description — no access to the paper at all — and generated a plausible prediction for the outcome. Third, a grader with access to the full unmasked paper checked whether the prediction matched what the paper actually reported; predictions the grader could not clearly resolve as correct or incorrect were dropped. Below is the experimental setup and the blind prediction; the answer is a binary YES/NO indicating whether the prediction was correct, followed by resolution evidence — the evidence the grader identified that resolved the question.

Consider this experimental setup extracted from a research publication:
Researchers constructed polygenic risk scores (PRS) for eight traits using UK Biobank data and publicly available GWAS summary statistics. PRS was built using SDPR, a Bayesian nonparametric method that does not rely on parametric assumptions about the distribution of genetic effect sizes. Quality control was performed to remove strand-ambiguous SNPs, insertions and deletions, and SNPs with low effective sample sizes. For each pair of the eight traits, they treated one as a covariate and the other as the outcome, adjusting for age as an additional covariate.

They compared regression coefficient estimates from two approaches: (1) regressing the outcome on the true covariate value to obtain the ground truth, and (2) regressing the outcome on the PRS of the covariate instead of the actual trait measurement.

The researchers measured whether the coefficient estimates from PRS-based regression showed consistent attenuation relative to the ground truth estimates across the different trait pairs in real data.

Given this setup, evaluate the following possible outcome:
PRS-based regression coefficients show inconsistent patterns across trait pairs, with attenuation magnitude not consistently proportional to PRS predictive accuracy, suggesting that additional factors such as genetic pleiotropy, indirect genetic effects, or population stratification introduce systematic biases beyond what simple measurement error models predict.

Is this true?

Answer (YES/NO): NO